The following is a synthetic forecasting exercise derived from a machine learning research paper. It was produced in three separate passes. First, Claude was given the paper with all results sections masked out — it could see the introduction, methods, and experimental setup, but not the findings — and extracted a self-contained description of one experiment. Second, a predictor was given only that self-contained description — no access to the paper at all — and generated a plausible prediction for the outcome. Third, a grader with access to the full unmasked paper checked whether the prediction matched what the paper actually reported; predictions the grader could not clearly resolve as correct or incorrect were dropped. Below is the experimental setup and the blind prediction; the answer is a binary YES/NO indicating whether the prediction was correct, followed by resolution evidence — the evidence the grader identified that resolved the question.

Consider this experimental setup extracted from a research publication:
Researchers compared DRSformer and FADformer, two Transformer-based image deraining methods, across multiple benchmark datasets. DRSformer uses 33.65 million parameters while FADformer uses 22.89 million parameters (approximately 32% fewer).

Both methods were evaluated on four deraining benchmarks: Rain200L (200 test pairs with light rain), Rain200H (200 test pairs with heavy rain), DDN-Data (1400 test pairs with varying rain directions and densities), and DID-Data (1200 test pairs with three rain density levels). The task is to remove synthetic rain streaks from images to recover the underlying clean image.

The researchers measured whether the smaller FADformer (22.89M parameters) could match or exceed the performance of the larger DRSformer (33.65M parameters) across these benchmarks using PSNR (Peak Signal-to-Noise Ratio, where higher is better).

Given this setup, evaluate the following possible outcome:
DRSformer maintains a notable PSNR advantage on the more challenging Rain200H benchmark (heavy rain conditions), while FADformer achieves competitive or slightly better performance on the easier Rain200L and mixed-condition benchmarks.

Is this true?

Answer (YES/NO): NO